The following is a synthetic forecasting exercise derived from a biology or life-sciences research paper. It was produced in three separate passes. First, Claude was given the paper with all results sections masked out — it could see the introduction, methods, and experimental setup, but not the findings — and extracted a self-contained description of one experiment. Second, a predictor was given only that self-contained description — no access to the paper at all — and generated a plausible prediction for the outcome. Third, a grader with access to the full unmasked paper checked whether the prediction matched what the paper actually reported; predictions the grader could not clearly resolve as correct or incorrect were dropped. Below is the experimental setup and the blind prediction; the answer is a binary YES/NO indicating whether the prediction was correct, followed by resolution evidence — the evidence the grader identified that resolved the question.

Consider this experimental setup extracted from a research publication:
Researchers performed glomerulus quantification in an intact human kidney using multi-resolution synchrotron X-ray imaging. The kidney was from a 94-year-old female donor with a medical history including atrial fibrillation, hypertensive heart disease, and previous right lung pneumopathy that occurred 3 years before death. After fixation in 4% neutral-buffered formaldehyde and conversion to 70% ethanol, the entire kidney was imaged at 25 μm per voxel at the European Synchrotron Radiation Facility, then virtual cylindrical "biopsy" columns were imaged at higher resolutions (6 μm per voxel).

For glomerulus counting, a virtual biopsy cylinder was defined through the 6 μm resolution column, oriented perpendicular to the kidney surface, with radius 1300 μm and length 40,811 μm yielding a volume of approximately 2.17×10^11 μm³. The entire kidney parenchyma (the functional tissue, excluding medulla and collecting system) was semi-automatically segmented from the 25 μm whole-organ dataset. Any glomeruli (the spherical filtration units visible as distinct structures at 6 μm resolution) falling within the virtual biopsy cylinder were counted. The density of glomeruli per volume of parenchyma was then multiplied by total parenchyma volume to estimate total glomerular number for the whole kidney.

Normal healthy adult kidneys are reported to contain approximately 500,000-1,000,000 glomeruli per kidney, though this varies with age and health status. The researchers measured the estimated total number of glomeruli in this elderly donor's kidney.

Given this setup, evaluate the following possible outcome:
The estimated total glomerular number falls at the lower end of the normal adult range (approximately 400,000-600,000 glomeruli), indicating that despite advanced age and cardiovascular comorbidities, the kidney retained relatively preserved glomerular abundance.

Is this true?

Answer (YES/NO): NO